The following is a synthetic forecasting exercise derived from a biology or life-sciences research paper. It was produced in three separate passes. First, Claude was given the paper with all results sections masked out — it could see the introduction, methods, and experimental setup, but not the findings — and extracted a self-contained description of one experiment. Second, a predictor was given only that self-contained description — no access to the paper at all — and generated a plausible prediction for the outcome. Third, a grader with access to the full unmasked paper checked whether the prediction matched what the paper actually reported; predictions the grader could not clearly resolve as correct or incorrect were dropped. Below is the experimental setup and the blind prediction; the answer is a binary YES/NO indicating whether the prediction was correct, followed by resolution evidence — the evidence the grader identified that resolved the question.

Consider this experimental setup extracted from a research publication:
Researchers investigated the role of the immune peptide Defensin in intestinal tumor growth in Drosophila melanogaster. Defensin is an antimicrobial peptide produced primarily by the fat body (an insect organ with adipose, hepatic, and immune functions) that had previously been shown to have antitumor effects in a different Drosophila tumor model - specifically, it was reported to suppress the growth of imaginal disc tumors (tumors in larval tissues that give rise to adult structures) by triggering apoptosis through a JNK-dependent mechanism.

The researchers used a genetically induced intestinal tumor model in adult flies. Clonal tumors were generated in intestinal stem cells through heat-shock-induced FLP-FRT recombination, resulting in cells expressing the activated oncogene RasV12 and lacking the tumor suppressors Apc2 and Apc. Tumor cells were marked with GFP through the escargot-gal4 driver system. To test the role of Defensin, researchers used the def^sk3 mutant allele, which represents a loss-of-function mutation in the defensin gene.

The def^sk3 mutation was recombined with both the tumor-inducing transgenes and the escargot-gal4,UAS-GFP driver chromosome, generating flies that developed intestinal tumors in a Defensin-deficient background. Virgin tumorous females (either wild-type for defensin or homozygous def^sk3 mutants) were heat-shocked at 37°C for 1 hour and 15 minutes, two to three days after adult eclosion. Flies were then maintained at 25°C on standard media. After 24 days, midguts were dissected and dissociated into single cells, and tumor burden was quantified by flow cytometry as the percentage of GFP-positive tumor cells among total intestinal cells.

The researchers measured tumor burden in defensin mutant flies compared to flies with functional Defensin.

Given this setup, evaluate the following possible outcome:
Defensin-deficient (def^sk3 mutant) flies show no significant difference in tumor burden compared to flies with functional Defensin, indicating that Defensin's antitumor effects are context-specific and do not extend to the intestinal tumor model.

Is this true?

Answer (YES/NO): NO